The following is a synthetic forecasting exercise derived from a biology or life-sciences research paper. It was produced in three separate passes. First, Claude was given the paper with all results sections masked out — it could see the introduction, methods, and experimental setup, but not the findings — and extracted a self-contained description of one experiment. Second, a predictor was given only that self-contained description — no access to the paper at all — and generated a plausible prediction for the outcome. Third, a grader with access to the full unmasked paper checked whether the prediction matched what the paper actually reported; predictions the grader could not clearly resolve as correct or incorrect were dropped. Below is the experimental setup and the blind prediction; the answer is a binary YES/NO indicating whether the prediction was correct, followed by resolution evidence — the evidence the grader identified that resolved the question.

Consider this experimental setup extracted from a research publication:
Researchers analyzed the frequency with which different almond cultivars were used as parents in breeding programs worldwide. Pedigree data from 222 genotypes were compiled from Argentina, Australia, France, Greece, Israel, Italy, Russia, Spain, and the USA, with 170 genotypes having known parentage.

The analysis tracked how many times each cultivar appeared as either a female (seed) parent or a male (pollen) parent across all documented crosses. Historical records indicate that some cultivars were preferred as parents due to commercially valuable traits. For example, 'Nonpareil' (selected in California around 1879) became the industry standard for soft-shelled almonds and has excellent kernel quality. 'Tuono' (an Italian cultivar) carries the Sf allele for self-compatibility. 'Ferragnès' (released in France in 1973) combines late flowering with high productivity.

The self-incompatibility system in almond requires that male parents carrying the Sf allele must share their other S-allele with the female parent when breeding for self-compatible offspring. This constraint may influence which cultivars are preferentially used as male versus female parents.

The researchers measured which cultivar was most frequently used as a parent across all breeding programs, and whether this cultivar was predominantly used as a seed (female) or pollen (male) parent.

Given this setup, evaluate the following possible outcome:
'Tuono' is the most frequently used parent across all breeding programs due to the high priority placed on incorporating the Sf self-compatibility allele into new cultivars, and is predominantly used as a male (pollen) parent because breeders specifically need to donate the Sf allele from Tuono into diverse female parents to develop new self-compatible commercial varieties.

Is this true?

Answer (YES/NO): NO